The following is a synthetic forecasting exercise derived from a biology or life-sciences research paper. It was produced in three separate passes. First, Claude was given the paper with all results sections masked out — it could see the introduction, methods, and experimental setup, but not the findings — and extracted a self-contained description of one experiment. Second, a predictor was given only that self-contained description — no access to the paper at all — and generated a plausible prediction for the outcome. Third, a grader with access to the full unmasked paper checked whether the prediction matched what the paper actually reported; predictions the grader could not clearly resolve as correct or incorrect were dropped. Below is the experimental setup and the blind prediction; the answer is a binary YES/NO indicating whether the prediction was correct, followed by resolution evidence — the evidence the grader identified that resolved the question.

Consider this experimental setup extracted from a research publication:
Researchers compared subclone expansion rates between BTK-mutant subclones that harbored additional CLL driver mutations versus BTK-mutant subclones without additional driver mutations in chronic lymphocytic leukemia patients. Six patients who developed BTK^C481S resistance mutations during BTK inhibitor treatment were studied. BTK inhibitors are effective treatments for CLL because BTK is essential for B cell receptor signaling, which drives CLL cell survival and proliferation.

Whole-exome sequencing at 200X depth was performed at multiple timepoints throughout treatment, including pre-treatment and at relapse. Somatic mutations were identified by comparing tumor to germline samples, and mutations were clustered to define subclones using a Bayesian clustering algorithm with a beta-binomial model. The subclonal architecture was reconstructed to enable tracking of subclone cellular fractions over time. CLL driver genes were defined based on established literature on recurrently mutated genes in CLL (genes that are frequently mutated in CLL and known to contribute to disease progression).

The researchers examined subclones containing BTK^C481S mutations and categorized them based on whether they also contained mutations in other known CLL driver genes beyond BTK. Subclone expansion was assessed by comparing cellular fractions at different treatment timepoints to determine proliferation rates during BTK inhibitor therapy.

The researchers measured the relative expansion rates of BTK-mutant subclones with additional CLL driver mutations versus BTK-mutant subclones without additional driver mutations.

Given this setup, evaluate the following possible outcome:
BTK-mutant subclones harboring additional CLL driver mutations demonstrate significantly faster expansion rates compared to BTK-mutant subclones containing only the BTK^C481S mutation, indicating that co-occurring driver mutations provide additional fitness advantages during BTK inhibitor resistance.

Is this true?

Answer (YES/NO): YES